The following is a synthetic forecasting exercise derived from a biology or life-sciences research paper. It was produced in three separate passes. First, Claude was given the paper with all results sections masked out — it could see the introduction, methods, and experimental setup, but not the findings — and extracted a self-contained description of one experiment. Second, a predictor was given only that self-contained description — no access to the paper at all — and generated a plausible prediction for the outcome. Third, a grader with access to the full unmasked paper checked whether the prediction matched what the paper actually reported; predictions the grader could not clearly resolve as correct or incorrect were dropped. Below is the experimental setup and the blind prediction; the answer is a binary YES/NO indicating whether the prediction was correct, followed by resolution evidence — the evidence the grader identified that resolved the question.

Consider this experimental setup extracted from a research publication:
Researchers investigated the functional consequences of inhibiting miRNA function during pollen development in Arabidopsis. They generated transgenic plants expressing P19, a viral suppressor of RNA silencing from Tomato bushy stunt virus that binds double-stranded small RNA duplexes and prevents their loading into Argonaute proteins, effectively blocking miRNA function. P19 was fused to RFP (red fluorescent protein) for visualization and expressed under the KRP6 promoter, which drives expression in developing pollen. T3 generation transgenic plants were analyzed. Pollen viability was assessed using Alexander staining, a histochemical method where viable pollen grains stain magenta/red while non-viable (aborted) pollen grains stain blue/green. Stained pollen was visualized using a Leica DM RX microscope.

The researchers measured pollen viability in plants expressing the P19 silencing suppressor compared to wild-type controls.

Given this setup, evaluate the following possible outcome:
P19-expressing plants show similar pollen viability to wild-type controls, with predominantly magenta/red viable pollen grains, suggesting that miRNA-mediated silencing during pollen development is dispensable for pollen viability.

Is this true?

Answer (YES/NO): NO